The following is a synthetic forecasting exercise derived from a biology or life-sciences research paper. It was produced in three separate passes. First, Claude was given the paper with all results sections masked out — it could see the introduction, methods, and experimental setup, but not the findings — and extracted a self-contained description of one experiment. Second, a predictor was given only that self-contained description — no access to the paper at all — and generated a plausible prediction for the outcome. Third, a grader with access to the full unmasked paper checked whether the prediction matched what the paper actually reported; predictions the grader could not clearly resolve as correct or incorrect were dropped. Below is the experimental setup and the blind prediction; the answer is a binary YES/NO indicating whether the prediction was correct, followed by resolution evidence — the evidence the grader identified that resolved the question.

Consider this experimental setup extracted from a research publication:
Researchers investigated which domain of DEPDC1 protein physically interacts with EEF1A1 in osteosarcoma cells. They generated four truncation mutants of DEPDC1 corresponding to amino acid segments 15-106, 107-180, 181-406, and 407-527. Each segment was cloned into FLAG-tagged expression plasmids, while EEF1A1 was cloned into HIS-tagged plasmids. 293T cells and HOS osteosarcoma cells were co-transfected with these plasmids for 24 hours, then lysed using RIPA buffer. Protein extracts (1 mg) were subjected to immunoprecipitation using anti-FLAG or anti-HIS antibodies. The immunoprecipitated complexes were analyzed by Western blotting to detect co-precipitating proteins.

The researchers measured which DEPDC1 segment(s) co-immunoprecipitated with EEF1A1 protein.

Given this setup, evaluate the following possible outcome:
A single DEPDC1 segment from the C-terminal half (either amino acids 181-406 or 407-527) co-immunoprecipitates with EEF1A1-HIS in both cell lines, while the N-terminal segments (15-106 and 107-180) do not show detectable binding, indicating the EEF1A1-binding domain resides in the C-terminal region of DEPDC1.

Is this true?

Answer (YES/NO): NO